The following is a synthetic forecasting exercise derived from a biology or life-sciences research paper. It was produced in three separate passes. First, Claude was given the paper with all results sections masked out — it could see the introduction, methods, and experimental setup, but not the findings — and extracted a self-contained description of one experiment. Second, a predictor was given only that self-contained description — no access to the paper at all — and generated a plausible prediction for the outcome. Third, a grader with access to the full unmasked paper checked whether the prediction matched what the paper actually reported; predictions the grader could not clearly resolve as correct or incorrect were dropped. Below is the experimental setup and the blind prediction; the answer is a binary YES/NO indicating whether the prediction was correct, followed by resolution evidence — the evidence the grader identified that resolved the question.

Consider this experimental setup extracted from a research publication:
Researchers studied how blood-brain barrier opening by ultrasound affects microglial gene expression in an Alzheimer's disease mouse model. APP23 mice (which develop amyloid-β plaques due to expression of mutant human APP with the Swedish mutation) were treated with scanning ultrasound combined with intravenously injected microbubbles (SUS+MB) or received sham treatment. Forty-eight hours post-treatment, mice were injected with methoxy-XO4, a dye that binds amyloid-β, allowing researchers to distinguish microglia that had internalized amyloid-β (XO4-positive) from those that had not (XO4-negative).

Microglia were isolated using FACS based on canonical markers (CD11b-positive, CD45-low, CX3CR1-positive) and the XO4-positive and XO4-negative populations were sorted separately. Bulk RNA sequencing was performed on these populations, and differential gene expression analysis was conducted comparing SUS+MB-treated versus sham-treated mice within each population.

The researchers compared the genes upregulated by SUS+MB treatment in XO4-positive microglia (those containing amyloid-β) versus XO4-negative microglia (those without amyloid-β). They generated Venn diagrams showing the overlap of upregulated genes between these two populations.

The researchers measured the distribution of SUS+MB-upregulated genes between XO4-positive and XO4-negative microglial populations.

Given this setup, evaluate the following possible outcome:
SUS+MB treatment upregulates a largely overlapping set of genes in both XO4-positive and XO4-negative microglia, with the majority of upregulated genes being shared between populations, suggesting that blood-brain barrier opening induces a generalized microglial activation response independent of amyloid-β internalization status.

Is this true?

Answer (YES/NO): NO